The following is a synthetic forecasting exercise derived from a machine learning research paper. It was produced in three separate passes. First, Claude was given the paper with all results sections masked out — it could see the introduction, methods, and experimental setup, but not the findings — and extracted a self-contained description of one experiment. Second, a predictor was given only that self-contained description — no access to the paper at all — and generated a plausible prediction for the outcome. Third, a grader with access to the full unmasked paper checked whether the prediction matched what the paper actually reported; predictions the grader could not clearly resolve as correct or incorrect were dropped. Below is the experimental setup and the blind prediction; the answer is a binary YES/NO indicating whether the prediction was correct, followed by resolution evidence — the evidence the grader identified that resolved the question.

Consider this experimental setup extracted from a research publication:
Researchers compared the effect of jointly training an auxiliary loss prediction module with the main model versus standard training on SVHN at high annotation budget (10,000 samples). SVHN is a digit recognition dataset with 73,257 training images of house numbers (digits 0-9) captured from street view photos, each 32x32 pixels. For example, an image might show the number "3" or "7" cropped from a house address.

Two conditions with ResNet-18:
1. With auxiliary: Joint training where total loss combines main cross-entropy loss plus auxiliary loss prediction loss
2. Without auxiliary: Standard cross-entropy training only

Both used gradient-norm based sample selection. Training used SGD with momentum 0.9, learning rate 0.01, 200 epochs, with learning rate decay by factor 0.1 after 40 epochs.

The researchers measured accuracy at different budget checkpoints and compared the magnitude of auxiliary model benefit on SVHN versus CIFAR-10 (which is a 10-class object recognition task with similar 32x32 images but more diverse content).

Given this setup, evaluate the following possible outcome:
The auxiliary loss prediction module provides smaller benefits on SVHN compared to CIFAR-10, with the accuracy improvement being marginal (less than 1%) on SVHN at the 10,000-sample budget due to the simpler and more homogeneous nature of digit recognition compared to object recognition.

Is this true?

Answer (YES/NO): YES